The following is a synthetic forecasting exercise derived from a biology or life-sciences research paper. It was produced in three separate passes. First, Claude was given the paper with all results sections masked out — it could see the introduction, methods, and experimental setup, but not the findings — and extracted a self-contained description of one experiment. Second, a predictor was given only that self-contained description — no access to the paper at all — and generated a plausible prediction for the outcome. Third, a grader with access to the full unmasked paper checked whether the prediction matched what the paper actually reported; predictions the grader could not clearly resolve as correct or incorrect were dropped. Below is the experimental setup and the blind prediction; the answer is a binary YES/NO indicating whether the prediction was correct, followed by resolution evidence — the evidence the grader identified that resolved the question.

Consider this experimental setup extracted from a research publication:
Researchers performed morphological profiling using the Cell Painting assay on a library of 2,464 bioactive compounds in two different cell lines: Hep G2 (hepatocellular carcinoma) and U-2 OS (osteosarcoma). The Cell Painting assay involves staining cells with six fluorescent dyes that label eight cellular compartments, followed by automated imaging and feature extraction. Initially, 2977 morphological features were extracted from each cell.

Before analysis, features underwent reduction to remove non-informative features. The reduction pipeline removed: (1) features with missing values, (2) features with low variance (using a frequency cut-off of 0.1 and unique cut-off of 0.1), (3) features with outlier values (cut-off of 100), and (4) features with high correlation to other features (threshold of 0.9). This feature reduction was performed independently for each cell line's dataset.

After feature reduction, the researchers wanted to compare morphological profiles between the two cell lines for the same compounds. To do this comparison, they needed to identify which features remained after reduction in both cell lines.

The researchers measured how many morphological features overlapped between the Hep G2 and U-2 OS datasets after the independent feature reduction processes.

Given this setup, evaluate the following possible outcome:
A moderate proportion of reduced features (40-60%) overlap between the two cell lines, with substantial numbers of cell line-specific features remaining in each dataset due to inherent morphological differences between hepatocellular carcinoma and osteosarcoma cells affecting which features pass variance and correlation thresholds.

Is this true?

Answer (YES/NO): NO